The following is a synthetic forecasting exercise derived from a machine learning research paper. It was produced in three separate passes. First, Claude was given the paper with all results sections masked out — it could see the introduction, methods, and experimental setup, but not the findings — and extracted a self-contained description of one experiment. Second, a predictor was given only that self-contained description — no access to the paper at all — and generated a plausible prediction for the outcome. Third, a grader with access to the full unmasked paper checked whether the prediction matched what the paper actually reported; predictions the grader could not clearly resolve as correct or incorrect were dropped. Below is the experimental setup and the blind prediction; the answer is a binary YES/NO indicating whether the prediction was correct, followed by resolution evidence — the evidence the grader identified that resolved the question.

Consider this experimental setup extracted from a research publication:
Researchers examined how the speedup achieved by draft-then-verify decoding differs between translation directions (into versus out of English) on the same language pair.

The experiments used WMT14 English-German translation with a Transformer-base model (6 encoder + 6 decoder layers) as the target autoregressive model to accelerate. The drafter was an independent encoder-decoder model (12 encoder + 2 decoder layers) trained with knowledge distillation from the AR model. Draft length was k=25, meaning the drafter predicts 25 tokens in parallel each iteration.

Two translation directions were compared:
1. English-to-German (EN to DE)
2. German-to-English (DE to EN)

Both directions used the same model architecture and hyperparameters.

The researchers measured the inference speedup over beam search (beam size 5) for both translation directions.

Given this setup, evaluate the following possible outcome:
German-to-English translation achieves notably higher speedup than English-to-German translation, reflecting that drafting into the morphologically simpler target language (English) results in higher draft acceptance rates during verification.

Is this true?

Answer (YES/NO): NO